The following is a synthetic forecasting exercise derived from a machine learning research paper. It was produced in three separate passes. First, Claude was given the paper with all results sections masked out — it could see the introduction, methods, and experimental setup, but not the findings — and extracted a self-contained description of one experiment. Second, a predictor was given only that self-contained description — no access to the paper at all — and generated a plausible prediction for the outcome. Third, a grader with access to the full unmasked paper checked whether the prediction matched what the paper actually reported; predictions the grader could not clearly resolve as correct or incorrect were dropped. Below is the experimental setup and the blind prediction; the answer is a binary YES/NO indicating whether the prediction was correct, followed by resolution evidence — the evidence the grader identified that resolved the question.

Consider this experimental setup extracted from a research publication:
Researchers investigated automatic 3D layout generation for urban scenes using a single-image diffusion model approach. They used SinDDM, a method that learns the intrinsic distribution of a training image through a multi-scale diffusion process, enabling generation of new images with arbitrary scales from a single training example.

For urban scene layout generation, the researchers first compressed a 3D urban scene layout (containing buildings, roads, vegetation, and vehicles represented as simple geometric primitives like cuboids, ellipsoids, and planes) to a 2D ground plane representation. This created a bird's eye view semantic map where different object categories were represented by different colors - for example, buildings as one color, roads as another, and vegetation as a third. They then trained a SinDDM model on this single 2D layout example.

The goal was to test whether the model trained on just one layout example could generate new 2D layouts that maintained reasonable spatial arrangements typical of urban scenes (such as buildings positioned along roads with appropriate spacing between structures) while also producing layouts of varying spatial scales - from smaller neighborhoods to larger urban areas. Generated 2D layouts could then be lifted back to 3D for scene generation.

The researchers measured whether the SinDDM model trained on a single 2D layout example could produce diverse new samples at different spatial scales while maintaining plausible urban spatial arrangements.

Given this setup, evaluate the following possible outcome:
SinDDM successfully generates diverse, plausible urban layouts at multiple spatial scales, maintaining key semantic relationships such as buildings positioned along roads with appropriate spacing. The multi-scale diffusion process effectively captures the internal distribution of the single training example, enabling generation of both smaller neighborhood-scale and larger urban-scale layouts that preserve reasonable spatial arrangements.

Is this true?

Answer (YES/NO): YES